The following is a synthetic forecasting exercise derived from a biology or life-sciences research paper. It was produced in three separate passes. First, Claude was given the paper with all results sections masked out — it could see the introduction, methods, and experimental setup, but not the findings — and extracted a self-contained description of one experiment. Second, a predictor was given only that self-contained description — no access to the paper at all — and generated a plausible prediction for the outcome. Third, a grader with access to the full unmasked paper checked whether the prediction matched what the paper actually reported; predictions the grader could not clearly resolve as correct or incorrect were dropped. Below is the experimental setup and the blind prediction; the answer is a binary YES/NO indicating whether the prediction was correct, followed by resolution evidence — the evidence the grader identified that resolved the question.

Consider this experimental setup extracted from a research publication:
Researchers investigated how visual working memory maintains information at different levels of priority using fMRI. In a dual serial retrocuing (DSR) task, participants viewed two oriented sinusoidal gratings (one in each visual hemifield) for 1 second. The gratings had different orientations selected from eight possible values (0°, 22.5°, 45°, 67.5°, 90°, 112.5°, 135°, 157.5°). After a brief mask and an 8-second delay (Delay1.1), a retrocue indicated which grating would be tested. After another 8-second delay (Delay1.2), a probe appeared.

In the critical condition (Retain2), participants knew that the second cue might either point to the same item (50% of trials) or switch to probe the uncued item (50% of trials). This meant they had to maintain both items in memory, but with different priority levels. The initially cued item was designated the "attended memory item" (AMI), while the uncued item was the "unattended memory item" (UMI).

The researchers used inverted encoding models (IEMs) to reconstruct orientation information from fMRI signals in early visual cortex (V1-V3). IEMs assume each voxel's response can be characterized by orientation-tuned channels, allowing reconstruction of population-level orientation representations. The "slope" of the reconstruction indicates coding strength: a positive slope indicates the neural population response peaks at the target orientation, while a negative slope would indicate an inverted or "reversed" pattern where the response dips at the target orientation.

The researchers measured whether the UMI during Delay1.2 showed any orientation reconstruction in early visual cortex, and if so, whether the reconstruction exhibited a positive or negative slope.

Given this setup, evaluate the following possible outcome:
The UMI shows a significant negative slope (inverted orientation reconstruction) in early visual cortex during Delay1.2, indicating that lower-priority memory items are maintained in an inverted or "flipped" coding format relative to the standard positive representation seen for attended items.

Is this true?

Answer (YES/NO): YES